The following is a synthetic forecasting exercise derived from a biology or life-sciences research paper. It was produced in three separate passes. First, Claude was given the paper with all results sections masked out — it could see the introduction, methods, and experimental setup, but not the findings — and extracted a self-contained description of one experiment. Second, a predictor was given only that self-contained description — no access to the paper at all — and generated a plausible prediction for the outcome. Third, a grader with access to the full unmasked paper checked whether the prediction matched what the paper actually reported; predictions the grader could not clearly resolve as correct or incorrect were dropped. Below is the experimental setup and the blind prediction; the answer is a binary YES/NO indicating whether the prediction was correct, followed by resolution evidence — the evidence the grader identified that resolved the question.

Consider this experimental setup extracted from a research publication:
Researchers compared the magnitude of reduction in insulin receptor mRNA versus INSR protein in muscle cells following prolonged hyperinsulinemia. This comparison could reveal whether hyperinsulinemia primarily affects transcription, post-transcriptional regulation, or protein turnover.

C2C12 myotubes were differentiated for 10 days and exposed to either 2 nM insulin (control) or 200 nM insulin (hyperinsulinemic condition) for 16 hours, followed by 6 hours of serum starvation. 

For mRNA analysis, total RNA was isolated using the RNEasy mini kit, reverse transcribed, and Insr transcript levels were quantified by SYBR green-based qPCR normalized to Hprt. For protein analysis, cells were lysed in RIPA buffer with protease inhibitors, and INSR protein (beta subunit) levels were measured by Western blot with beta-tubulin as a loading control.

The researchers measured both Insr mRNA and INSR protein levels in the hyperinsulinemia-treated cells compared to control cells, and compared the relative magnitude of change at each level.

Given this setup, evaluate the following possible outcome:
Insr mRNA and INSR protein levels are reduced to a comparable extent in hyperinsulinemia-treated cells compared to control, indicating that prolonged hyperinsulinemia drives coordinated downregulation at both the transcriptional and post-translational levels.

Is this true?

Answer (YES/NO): NO